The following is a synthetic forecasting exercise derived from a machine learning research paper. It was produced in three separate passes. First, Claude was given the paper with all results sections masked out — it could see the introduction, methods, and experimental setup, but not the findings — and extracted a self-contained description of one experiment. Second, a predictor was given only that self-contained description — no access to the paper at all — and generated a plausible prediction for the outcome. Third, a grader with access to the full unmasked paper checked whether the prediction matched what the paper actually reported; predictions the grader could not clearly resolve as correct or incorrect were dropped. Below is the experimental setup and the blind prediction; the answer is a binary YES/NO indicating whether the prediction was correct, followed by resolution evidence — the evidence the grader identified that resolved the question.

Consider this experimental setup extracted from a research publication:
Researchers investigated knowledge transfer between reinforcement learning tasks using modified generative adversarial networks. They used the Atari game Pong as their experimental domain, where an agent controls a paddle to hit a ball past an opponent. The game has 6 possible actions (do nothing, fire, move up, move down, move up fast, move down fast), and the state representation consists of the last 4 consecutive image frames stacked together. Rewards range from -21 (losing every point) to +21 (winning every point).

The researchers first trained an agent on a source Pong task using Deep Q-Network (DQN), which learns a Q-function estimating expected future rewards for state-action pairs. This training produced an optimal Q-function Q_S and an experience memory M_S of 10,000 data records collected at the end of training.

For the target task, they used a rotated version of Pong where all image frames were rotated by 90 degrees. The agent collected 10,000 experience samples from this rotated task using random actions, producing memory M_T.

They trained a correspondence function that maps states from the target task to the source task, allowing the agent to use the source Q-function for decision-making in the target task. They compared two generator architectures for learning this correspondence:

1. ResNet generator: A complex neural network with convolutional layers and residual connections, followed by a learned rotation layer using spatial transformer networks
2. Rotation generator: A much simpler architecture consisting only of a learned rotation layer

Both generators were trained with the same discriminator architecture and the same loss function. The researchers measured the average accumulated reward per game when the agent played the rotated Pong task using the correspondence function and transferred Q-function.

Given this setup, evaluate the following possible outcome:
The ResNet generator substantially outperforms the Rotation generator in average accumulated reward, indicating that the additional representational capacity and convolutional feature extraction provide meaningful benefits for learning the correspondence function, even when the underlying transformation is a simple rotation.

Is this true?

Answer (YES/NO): NO